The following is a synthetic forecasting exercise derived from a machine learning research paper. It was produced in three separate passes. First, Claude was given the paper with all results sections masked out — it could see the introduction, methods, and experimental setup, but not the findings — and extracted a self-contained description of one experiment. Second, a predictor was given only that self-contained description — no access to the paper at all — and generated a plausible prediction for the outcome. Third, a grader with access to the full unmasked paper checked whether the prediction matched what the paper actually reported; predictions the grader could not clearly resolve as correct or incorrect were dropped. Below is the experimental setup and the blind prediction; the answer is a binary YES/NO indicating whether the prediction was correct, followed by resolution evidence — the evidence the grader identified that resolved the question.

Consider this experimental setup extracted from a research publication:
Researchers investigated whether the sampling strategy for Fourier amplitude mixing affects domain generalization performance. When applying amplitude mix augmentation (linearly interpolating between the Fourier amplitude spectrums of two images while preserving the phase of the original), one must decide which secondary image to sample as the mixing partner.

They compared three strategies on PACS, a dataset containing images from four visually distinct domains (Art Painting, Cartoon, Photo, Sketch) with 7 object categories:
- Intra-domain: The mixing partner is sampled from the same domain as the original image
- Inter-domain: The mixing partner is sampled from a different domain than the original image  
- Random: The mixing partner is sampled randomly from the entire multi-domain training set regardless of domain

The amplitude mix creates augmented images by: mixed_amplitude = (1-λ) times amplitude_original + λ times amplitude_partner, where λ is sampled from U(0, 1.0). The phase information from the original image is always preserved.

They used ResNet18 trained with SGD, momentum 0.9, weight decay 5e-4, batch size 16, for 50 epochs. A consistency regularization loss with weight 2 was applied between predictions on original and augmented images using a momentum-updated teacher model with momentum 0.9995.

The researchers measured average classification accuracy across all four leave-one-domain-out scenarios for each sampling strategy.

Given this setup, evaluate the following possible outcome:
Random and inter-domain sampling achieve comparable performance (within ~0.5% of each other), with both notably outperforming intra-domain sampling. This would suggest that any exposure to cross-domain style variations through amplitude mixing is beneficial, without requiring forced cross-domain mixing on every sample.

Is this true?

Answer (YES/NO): NO